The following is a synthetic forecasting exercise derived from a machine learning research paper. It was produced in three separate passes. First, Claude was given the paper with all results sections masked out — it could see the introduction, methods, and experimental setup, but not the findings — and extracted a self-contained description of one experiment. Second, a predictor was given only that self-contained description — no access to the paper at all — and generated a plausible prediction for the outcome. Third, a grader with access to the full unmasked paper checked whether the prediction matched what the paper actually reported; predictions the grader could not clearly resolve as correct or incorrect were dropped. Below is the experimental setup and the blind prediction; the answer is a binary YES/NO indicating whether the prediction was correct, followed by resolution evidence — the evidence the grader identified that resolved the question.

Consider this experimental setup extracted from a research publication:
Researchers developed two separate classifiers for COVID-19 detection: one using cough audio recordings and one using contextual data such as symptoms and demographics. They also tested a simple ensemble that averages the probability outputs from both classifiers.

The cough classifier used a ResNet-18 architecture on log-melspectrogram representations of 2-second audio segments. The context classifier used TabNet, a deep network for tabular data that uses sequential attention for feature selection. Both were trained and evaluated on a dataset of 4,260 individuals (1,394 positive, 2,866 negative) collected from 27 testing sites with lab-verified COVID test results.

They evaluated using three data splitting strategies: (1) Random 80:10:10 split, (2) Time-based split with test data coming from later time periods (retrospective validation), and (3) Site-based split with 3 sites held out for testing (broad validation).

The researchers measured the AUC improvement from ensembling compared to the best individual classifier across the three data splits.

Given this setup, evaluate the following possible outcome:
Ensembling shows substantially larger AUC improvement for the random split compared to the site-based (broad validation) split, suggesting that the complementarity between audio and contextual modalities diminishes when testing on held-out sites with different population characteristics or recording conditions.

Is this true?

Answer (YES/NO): NO